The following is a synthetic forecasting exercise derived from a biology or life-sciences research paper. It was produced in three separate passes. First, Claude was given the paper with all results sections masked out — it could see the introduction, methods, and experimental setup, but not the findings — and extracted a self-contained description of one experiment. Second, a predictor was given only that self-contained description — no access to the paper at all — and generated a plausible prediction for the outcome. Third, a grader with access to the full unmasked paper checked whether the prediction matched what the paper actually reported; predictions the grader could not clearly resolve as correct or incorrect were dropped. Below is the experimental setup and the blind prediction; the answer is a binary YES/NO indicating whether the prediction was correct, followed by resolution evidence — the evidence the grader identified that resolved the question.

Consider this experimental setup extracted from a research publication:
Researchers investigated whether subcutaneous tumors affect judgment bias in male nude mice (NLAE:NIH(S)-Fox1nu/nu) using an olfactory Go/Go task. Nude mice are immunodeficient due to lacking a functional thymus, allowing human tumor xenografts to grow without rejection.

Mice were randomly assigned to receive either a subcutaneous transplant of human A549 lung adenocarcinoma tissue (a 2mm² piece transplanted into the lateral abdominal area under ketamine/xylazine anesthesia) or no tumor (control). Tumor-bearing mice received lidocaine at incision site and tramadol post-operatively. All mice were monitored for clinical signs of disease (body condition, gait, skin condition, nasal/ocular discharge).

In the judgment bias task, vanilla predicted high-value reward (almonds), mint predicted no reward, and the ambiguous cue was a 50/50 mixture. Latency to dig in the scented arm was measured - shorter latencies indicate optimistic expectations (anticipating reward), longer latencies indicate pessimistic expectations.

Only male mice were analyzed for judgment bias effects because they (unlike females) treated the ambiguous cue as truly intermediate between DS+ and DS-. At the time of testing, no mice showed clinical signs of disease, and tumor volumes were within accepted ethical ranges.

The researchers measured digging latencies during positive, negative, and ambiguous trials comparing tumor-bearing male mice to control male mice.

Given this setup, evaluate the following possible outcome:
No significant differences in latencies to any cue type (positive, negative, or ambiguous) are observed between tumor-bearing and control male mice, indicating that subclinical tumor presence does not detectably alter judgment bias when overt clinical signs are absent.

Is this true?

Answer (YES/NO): NO